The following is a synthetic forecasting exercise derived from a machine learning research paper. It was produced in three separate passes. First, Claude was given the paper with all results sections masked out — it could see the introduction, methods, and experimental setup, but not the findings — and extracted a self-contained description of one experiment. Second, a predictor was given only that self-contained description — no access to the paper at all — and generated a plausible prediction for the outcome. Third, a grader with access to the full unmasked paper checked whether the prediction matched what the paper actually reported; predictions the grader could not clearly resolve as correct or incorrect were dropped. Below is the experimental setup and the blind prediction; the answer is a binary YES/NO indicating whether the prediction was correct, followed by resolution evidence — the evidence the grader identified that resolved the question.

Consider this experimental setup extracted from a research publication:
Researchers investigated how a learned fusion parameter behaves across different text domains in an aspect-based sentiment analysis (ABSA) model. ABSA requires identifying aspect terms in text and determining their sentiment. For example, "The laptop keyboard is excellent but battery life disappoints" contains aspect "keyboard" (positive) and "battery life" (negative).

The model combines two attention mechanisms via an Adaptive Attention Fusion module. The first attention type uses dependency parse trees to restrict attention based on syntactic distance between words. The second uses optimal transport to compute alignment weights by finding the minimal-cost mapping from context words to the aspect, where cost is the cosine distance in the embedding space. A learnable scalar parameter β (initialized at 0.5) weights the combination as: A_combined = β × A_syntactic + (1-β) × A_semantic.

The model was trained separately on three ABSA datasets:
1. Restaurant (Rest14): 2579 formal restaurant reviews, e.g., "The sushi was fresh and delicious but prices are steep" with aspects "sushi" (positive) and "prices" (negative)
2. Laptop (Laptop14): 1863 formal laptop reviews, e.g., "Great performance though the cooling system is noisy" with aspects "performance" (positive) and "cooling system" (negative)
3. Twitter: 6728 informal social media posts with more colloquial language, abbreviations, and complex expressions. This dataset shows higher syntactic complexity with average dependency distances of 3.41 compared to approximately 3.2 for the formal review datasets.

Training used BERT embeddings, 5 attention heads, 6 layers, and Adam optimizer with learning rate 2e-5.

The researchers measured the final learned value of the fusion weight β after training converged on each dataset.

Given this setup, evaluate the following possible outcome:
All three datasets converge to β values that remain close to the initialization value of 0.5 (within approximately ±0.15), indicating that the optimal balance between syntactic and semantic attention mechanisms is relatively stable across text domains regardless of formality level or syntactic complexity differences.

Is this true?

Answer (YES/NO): NO